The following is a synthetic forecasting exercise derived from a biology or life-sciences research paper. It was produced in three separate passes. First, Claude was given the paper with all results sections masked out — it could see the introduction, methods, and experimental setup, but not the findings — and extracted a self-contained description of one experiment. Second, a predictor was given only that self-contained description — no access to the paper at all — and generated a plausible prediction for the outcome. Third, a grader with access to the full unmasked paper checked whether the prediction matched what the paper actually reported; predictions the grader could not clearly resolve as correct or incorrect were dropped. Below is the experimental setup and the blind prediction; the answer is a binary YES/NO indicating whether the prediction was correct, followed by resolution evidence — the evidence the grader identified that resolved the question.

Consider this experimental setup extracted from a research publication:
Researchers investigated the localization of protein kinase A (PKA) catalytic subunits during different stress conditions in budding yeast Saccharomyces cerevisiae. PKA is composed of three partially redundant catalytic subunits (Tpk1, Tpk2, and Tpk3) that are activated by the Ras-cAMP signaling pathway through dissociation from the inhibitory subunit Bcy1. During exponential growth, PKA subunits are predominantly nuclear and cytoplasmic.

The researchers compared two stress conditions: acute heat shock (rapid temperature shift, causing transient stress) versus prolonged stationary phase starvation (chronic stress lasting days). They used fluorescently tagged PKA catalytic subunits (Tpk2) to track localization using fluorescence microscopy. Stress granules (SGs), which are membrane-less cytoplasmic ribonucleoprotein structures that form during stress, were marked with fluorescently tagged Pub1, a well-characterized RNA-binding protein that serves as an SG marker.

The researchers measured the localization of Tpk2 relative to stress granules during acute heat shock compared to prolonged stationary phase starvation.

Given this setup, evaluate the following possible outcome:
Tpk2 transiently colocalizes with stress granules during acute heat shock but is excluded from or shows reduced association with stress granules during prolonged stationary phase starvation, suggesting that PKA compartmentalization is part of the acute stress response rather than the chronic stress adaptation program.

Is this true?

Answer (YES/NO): NO